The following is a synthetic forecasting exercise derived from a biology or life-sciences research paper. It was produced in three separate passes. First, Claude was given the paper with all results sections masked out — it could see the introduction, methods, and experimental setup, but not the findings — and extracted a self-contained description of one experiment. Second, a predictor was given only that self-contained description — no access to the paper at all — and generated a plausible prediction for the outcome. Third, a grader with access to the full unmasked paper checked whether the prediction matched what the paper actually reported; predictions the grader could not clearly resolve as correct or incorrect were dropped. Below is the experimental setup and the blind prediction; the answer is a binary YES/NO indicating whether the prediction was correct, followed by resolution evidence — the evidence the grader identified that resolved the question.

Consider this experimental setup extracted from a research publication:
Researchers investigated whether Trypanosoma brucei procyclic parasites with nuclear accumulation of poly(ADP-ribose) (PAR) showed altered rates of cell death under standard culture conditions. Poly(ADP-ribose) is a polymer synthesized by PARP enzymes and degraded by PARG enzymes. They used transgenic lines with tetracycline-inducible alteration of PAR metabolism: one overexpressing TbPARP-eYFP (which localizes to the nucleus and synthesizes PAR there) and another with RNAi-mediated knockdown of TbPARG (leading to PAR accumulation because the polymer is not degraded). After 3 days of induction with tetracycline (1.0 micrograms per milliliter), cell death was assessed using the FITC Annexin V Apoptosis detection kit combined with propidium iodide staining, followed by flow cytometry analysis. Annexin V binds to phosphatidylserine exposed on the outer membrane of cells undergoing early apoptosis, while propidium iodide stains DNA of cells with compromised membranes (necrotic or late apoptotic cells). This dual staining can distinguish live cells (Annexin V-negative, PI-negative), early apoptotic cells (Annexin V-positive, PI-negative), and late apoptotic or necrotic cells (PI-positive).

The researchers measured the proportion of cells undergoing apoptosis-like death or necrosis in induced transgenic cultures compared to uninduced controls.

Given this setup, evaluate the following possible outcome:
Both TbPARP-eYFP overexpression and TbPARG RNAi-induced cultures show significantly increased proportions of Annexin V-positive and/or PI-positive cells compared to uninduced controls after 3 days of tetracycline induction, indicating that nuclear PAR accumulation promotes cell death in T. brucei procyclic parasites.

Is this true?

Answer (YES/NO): NO